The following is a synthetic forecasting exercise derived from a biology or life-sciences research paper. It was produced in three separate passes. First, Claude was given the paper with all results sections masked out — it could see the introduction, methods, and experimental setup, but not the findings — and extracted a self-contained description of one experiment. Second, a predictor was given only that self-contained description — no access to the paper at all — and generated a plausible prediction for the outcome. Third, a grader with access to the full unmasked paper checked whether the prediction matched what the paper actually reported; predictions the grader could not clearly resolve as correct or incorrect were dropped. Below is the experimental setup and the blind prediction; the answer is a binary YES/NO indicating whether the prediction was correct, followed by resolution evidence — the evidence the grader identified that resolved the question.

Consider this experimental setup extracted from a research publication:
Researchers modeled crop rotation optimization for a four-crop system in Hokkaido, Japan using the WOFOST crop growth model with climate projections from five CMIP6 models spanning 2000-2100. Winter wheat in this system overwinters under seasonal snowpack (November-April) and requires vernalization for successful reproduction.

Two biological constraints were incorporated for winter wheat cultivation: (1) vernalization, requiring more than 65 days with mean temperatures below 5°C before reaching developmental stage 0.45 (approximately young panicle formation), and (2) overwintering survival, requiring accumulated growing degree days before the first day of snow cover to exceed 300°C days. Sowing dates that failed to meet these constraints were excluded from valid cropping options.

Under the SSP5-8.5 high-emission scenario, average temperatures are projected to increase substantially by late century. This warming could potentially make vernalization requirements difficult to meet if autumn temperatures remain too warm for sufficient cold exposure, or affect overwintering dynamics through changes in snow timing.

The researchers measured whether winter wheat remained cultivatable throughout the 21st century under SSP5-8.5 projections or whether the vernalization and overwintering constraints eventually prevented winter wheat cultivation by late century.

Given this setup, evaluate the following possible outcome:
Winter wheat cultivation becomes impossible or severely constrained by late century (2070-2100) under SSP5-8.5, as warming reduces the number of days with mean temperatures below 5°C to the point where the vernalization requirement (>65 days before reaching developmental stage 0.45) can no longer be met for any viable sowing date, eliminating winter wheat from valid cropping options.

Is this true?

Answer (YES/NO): NO